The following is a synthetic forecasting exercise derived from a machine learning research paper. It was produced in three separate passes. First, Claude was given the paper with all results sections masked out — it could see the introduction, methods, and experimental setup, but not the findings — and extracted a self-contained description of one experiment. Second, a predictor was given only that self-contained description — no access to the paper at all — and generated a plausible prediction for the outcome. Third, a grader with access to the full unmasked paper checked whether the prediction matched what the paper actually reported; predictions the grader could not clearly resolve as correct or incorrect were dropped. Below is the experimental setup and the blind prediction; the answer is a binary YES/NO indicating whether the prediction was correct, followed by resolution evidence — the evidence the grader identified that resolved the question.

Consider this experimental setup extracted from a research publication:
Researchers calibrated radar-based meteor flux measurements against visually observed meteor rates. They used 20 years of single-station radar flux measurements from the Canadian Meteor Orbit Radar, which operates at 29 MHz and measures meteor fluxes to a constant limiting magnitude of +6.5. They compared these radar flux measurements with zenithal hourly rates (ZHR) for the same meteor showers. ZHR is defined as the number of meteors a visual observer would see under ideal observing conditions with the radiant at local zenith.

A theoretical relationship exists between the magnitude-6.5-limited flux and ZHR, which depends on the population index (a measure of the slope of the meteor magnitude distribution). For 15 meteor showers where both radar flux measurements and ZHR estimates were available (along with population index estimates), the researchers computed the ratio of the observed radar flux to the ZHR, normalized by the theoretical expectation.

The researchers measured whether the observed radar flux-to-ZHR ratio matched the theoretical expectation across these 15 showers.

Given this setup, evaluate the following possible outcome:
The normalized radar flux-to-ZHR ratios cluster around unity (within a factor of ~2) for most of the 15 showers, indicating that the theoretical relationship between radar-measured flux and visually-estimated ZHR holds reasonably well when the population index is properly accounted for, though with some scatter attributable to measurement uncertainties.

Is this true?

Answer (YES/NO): NO